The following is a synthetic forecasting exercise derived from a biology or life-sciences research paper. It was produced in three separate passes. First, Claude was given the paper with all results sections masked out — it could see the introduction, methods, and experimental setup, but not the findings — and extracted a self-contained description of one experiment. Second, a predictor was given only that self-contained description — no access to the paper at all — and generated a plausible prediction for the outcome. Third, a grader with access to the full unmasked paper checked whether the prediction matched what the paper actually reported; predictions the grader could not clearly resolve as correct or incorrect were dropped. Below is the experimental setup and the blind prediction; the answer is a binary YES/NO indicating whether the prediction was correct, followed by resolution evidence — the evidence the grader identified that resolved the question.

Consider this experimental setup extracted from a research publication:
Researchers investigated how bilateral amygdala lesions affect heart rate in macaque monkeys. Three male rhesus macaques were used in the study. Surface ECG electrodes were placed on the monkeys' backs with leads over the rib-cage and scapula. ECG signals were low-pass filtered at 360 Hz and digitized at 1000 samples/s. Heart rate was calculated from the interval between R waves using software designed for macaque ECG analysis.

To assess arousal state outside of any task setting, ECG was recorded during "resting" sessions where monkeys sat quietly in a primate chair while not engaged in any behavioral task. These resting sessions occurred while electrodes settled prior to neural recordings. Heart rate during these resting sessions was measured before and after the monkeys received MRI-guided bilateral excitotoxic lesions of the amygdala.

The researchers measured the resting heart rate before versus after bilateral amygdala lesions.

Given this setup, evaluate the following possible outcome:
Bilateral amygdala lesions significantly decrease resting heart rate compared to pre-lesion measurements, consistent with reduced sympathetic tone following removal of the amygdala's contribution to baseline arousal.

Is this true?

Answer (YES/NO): NO